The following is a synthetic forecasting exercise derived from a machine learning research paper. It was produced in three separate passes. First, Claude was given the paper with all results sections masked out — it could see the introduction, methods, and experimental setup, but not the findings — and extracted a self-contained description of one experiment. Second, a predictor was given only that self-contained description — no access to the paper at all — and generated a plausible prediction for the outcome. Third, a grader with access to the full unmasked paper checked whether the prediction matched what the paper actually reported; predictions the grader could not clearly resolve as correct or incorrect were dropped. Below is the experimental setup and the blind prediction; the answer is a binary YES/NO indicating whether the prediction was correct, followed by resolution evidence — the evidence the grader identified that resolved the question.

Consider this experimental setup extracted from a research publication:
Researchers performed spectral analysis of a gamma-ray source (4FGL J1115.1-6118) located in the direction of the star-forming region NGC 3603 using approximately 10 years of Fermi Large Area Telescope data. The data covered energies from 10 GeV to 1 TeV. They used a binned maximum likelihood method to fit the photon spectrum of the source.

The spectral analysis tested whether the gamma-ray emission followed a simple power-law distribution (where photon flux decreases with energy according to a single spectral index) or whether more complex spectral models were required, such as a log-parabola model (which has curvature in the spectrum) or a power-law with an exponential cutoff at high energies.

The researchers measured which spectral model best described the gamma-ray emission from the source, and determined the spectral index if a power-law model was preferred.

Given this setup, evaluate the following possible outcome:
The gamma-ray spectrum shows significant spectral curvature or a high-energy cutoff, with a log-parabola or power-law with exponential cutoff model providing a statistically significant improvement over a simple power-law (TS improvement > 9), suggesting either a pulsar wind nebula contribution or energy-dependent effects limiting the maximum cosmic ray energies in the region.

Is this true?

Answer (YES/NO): NO